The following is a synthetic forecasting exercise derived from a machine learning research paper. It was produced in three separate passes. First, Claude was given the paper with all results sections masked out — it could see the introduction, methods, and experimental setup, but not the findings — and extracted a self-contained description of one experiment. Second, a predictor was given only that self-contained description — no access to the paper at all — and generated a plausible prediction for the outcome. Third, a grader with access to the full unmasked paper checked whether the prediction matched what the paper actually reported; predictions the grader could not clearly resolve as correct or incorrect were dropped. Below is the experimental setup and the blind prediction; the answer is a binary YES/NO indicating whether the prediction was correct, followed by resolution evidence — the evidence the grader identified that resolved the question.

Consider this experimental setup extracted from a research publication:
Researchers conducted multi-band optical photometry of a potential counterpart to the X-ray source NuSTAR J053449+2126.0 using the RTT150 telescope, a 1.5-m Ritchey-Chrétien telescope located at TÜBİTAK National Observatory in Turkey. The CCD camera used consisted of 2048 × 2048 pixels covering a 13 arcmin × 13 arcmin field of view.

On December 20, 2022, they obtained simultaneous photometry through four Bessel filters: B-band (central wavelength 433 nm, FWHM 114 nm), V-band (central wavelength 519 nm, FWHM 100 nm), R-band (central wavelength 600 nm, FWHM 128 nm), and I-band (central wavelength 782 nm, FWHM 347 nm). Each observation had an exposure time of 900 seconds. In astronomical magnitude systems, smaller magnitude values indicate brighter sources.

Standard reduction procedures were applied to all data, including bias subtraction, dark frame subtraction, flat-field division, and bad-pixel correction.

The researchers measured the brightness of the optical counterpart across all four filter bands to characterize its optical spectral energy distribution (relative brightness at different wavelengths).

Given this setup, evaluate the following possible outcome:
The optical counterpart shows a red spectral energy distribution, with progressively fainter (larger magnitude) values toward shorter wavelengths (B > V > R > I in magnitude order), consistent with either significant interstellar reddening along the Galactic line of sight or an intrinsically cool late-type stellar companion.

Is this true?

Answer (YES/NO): NO